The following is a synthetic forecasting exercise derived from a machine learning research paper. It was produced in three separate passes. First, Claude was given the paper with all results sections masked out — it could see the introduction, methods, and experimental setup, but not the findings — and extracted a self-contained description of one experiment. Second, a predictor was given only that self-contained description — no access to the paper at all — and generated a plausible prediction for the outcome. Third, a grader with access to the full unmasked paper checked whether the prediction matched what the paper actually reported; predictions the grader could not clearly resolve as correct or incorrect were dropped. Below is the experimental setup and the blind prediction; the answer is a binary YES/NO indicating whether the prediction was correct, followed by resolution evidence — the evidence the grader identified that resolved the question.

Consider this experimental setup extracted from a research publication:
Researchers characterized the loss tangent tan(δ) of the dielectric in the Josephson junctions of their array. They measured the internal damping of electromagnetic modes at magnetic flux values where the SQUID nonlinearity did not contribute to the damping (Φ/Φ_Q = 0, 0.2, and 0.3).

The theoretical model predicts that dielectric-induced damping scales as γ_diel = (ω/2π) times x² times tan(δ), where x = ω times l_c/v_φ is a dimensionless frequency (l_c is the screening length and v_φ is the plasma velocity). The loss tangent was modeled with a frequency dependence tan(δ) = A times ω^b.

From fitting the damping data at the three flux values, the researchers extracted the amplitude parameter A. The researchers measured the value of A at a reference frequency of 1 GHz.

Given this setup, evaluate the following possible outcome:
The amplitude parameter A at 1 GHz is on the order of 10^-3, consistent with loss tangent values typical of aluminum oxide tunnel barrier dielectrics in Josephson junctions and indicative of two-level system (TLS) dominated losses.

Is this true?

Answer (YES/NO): NO